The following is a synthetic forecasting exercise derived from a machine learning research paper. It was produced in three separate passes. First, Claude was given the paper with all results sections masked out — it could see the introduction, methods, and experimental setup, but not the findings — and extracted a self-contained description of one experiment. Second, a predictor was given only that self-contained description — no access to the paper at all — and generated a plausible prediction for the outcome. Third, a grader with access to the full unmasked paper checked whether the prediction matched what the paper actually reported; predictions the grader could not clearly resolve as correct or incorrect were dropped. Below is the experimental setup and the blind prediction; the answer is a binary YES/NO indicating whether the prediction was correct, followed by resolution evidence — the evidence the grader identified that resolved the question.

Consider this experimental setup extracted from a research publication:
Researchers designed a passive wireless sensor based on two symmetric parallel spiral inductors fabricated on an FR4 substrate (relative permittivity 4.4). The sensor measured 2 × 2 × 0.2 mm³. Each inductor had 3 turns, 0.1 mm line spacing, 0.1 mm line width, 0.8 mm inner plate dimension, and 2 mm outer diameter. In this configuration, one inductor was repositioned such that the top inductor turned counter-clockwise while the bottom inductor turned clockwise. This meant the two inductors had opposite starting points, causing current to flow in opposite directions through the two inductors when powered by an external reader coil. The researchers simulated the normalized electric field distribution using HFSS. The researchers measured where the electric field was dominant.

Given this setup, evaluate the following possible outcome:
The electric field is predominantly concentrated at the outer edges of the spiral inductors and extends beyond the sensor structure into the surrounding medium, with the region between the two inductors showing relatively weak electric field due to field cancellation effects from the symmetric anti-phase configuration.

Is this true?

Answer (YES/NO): NO